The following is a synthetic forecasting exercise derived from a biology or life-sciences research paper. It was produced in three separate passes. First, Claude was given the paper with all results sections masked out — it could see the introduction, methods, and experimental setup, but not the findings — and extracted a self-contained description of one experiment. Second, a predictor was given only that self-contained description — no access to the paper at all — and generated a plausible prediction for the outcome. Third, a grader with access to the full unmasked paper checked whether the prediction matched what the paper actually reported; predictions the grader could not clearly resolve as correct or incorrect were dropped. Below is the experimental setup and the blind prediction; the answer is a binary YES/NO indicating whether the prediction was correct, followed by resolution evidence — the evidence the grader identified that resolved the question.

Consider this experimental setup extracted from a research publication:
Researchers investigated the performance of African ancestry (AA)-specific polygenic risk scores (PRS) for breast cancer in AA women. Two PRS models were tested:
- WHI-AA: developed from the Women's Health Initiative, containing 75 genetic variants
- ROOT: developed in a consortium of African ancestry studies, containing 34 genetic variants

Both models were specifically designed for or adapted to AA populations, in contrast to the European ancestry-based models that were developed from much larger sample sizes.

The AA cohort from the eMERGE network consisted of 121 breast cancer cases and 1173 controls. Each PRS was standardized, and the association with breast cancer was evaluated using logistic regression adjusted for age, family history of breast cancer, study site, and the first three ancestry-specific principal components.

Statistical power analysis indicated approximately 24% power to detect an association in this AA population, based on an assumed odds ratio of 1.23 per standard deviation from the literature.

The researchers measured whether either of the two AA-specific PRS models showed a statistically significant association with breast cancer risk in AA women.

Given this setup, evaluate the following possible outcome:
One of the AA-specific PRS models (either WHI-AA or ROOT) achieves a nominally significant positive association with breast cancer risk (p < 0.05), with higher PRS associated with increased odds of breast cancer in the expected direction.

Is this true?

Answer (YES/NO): NO